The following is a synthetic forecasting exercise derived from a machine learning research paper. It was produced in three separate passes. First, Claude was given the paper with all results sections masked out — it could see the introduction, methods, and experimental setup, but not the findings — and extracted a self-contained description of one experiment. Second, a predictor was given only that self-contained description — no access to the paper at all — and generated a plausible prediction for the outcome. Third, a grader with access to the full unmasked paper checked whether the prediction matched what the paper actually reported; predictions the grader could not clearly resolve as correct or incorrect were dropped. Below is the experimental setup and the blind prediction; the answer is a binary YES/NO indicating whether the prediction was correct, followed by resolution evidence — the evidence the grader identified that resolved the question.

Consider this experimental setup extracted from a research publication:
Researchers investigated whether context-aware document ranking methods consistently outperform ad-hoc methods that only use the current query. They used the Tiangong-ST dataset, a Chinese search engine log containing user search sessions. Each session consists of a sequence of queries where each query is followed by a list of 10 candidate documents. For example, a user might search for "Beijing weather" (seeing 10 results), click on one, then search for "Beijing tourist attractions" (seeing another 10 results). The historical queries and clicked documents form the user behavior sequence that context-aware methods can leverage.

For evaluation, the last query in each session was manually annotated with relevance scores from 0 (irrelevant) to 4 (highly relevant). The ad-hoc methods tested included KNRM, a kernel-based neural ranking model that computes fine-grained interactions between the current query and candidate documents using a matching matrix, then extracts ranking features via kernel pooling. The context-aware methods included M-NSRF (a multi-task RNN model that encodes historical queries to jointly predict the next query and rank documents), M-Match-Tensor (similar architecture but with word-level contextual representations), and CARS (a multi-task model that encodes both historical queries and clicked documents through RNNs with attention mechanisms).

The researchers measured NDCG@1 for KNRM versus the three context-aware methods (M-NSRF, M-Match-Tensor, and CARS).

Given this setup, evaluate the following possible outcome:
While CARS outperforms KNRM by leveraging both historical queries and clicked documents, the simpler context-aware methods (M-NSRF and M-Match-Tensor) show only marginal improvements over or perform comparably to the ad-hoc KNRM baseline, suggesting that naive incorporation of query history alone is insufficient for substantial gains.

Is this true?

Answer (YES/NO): NO